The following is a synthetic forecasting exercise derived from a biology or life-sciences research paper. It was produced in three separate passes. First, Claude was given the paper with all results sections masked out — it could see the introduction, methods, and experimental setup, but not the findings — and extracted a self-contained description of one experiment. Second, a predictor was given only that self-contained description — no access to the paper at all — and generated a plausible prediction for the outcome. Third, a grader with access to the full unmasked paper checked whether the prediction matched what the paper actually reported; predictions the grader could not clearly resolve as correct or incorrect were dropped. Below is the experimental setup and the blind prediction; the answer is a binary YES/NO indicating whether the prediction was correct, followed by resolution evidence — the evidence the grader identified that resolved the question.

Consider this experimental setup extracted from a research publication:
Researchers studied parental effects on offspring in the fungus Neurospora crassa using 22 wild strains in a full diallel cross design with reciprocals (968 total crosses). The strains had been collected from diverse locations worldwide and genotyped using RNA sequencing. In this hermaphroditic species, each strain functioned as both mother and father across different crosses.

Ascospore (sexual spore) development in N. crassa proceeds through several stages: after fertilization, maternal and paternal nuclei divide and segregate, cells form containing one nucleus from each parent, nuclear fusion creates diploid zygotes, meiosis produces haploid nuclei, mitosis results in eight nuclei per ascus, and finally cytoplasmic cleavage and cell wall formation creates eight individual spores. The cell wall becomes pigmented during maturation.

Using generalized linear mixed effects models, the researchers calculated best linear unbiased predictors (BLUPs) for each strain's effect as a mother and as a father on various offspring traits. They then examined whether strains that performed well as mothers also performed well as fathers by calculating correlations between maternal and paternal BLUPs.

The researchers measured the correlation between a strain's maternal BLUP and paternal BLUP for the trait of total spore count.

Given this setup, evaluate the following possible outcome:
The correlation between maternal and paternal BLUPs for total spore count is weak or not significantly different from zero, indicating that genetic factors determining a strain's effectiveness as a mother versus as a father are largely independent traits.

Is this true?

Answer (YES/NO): YES